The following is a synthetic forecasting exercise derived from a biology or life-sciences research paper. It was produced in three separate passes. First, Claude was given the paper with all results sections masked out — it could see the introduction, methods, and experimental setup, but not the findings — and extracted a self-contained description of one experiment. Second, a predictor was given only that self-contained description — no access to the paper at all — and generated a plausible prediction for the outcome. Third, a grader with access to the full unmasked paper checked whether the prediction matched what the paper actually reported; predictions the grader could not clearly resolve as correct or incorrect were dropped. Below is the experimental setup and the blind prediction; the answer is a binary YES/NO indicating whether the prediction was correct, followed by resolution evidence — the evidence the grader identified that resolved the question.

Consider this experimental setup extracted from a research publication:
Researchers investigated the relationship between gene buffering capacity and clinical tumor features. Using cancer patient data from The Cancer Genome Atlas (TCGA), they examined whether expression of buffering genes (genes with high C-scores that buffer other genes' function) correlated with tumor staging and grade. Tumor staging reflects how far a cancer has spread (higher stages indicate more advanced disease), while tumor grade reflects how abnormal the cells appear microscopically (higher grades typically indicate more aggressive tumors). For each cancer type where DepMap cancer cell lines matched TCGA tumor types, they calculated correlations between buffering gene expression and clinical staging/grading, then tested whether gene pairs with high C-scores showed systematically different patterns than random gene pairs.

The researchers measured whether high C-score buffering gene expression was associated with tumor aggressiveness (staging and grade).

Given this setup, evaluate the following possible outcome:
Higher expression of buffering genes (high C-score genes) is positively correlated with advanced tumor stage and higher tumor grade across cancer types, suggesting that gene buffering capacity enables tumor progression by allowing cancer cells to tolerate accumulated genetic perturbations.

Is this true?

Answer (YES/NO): YES